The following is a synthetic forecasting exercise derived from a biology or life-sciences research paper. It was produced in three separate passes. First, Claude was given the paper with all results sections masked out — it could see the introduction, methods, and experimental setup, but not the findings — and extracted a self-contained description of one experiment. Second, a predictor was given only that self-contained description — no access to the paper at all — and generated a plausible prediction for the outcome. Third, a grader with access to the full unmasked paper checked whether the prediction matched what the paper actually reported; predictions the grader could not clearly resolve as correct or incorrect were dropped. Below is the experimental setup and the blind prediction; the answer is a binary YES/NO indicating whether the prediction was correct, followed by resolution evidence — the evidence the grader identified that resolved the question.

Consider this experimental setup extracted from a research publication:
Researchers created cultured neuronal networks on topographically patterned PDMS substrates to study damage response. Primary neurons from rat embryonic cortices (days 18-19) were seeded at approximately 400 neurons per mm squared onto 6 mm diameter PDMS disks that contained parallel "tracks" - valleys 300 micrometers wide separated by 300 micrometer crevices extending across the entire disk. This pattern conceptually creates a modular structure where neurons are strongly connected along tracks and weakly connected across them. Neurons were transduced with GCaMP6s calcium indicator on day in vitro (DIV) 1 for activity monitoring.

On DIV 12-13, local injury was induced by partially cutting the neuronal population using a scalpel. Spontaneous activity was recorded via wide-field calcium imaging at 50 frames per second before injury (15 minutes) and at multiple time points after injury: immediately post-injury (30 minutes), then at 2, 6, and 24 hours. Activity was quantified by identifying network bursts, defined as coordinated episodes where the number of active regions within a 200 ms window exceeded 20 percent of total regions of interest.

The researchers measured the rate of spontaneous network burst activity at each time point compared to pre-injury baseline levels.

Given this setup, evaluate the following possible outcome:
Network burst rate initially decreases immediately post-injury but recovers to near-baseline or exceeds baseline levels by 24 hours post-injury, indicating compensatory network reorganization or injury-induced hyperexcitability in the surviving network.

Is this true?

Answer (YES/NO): YES